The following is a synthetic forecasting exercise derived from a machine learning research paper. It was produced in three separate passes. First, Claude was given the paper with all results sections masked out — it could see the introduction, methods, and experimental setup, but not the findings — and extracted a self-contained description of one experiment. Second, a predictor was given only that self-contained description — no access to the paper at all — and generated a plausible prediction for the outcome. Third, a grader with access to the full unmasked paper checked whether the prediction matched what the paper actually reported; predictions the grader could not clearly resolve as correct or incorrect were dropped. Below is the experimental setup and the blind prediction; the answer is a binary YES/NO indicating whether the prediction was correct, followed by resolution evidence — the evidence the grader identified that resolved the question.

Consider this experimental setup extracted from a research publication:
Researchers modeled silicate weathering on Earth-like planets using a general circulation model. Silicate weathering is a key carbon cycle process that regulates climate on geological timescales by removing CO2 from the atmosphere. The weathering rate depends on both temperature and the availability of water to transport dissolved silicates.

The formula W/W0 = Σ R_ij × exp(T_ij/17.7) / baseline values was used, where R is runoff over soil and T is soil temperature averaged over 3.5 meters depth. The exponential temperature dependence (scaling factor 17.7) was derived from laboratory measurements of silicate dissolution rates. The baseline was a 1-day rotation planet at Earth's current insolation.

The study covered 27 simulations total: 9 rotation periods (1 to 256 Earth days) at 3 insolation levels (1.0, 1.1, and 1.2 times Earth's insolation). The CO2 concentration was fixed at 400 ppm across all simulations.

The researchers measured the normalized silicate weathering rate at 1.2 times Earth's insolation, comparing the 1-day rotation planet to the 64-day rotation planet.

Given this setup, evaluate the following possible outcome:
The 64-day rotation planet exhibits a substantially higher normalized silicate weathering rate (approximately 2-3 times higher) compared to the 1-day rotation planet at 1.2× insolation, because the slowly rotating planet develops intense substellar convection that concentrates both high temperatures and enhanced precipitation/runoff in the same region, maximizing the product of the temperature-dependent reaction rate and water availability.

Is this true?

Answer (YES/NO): NO